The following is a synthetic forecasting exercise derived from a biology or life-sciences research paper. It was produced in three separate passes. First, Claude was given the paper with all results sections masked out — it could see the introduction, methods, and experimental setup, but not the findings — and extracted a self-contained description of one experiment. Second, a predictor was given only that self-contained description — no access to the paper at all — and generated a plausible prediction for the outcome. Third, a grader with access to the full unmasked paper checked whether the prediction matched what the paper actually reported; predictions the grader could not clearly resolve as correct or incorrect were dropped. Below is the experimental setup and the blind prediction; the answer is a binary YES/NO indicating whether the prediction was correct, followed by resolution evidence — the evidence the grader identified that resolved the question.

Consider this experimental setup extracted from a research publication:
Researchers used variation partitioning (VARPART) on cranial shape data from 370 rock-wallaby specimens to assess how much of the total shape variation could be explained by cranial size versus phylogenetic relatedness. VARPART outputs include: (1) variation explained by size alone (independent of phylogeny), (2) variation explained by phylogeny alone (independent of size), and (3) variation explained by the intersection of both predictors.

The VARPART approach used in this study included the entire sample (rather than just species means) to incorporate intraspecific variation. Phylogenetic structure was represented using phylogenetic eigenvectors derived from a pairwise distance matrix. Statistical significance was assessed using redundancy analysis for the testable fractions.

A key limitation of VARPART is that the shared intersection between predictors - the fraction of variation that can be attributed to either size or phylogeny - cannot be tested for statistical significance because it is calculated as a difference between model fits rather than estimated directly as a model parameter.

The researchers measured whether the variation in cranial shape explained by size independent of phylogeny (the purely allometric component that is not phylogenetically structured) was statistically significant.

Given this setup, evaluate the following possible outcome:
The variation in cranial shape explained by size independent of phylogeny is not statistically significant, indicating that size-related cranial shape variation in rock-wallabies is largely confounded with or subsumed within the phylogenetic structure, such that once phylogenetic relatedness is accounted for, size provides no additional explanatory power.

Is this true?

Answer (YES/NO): NO